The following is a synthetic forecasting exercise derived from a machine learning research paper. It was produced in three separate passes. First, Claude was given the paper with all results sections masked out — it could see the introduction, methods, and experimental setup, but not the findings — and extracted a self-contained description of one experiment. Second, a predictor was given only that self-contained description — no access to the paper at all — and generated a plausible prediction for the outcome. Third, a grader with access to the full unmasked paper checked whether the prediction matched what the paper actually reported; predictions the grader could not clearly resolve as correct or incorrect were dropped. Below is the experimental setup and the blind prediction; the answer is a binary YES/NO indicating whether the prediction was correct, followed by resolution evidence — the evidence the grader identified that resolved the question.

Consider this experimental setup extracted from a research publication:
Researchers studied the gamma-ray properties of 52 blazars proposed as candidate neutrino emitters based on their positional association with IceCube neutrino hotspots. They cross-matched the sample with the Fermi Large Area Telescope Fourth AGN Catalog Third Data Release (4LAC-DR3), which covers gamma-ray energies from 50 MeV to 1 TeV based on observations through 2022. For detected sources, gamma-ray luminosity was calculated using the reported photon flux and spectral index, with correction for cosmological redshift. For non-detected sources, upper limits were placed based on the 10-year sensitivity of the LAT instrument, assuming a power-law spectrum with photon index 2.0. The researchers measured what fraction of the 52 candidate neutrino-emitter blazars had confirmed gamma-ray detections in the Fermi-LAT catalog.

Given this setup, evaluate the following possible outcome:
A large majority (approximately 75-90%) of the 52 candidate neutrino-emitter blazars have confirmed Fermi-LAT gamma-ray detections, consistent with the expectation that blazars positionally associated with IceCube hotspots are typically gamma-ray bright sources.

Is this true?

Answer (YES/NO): NO